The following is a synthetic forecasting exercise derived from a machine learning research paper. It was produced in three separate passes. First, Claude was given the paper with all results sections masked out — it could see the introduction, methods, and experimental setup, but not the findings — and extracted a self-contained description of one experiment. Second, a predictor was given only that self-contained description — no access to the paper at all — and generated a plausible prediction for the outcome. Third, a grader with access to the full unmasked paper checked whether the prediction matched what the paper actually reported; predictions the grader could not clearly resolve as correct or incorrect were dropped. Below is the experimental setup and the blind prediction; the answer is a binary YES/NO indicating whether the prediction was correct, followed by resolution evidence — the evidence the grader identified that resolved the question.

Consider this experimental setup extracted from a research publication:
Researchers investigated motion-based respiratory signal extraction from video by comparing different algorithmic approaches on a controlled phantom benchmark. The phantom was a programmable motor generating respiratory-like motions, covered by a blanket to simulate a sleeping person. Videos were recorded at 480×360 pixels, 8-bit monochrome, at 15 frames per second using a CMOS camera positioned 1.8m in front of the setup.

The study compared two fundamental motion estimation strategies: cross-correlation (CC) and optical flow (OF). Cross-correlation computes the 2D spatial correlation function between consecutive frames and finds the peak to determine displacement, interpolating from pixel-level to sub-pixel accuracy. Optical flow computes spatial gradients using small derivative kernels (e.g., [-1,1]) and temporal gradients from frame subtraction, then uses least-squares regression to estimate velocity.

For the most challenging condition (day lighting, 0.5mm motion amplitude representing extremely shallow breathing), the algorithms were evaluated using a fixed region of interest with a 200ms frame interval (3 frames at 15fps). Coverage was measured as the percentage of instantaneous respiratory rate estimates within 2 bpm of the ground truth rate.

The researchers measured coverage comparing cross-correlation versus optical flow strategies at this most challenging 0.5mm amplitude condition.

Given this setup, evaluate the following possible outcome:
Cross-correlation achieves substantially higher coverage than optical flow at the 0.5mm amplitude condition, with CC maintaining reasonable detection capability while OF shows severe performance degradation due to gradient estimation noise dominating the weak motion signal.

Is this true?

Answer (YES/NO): NO